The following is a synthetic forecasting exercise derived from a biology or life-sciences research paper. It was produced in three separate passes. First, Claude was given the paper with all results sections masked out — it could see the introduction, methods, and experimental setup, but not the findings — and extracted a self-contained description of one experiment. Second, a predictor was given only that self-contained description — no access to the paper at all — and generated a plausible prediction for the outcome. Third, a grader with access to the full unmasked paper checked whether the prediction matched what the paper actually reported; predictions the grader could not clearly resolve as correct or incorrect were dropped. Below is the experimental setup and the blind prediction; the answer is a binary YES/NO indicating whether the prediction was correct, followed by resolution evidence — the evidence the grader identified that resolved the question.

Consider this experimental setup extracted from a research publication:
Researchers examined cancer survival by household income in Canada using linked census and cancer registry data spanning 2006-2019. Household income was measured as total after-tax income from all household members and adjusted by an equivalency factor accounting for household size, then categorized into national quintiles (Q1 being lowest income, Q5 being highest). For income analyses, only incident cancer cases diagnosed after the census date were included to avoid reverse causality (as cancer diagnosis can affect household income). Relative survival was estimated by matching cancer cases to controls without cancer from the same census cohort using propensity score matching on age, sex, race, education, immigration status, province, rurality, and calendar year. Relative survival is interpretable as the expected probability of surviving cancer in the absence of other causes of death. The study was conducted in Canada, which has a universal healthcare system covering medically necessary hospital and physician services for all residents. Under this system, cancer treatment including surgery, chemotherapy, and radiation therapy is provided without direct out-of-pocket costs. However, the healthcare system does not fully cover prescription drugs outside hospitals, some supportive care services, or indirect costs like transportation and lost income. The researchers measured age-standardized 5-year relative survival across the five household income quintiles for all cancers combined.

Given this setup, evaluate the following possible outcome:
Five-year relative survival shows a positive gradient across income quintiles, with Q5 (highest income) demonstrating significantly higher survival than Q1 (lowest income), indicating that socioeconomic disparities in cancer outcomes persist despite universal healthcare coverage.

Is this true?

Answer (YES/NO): YES